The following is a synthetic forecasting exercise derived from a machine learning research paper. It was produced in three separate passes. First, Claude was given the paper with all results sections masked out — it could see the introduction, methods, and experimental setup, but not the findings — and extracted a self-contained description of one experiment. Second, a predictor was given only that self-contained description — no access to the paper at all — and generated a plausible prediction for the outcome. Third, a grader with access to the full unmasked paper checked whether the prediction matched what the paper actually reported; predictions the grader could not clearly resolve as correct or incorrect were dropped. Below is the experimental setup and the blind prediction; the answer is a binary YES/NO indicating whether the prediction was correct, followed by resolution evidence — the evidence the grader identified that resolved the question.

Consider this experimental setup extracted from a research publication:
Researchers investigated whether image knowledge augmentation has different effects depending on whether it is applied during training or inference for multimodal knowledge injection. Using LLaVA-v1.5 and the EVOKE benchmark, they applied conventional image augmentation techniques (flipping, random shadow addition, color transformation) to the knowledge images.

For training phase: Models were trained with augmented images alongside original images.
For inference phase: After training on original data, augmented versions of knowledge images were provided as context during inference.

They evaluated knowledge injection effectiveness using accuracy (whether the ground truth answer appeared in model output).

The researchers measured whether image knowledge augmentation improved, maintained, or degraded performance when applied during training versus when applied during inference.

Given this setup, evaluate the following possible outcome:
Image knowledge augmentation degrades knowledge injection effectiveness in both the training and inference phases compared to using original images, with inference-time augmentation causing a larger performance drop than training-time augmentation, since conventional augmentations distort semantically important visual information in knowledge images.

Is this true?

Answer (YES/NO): NO